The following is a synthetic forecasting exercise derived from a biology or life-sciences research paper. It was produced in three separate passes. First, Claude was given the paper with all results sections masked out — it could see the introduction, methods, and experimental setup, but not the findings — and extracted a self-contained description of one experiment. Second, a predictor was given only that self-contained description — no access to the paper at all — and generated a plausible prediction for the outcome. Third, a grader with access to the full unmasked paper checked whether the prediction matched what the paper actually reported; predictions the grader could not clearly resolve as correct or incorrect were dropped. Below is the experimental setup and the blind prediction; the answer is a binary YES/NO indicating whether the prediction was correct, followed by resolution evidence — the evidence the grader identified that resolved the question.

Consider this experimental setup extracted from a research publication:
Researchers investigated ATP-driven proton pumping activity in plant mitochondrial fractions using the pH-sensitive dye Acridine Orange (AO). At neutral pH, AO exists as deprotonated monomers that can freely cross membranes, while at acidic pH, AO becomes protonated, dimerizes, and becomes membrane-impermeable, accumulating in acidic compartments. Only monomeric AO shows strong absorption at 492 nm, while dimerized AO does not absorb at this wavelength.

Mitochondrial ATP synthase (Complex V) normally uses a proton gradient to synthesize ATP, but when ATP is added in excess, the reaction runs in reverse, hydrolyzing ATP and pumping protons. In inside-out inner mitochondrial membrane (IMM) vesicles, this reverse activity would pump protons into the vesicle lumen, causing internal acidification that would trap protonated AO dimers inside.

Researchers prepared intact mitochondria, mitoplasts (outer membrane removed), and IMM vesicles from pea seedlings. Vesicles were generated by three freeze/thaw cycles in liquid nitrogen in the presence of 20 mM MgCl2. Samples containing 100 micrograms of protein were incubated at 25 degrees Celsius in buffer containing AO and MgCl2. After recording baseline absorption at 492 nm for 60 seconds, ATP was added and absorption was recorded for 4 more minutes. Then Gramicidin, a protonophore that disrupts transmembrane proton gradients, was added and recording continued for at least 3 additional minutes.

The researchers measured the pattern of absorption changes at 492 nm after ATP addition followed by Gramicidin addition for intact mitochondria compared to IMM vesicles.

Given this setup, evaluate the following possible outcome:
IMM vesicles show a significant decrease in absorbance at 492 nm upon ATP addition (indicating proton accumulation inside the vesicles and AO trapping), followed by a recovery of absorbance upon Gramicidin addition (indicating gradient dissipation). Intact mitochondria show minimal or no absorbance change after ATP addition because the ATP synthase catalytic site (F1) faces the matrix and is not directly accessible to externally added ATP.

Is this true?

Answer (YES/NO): NO